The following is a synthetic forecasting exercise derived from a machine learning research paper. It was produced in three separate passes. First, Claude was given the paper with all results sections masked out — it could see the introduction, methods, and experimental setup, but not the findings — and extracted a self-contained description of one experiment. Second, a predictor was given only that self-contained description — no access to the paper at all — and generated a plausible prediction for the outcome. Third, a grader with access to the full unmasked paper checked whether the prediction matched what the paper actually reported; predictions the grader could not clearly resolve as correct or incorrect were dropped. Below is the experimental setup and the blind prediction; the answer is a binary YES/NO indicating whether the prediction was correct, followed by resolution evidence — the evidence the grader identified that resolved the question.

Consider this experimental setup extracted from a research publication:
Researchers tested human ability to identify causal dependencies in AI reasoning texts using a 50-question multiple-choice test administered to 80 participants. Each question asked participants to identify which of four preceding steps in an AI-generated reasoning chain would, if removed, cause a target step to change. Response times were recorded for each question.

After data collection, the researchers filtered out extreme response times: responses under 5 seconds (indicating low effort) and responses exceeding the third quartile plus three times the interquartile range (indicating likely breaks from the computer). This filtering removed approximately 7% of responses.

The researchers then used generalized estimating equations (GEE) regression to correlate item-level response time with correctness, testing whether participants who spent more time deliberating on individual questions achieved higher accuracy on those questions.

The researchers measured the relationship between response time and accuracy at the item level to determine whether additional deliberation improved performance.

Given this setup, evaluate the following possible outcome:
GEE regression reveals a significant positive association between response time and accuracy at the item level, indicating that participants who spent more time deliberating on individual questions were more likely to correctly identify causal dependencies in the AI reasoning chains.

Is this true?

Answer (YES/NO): NO